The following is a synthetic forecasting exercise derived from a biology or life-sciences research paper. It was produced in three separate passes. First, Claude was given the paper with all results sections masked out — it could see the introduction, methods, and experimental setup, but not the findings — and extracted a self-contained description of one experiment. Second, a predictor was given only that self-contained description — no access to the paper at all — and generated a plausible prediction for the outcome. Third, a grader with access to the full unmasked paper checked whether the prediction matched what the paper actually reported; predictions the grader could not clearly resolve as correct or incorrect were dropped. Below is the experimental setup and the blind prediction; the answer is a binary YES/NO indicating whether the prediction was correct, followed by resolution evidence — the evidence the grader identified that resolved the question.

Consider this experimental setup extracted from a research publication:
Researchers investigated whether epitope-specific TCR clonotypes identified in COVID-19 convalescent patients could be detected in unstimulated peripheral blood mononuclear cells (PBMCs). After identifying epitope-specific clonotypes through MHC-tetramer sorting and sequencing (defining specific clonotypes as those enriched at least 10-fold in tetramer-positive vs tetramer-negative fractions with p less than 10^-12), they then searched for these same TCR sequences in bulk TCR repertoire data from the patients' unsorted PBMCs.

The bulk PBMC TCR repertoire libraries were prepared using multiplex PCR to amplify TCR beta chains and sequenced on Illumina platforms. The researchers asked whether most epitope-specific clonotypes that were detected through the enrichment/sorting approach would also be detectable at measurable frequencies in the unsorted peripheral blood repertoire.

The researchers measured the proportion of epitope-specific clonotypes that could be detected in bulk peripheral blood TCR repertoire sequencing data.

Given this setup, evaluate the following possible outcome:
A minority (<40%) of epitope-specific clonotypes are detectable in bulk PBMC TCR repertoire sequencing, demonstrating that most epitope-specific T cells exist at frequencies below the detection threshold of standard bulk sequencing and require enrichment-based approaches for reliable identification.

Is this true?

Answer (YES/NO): YES